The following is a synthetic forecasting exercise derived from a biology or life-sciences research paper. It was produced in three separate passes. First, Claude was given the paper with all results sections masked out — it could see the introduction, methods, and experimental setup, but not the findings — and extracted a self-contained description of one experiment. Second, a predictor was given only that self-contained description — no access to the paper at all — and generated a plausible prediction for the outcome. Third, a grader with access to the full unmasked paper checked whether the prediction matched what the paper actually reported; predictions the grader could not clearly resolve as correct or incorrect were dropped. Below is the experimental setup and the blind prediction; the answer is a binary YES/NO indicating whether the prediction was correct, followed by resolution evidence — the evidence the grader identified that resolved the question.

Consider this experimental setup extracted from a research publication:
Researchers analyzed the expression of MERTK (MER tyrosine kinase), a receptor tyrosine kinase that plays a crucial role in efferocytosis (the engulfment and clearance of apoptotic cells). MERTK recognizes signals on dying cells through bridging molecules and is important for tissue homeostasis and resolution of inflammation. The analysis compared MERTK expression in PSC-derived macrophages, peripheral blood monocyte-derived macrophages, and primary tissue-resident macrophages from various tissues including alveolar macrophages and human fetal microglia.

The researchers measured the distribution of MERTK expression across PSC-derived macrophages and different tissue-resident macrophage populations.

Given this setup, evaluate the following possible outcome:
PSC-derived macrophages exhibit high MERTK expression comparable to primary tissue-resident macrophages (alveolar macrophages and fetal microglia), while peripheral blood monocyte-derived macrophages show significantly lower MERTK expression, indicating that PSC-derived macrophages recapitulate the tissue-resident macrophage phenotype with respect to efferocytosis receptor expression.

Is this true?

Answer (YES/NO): NO